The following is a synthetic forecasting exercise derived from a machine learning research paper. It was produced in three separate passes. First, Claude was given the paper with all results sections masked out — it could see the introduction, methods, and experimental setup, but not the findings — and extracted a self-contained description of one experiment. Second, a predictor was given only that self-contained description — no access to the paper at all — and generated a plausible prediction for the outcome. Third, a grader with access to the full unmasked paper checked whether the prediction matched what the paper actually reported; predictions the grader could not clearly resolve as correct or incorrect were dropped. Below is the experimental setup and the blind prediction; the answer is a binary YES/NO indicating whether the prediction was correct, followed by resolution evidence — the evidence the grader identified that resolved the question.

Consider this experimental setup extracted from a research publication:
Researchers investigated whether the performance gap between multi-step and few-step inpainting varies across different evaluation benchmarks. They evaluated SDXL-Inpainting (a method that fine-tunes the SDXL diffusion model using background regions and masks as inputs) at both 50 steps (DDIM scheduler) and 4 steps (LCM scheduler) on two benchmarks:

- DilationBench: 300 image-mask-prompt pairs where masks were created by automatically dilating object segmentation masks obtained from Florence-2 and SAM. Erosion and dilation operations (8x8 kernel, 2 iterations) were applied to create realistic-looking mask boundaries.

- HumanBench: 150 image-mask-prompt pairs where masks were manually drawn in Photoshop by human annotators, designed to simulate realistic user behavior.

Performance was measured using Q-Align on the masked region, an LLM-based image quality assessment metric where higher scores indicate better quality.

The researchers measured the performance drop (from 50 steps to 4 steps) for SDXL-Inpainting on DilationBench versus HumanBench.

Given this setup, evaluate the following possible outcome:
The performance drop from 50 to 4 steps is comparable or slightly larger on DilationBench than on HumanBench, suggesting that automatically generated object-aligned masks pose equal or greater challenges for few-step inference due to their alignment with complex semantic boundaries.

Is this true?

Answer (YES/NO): NO